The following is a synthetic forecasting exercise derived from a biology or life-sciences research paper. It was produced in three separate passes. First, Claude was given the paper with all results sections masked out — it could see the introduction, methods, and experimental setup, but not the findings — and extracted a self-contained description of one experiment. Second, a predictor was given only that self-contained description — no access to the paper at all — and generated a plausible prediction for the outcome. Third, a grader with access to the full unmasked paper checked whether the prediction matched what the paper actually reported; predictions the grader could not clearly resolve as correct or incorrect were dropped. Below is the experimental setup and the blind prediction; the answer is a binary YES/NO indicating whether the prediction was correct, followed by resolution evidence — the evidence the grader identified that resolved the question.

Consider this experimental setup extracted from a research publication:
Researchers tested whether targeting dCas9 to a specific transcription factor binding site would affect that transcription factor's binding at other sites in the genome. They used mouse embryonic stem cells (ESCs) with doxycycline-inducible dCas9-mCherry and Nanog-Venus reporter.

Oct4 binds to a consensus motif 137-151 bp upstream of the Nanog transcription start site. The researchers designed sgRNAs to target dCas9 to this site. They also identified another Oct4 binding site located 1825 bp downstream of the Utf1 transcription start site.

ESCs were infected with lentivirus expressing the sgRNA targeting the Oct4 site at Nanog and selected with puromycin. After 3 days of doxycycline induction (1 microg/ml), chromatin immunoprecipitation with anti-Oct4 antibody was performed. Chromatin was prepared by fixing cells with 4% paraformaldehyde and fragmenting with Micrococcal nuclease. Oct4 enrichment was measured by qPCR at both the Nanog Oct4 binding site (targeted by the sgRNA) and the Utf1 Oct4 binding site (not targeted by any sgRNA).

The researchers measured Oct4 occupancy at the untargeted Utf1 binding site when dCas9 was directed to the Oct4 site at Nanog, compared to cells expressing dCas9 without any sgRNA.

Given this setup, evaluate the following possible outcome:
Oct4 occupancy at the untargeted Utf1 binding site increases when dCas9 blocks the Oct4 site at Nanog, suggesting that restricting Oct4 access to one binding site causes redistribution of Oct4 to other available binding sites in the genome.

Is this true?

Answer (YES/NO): NO